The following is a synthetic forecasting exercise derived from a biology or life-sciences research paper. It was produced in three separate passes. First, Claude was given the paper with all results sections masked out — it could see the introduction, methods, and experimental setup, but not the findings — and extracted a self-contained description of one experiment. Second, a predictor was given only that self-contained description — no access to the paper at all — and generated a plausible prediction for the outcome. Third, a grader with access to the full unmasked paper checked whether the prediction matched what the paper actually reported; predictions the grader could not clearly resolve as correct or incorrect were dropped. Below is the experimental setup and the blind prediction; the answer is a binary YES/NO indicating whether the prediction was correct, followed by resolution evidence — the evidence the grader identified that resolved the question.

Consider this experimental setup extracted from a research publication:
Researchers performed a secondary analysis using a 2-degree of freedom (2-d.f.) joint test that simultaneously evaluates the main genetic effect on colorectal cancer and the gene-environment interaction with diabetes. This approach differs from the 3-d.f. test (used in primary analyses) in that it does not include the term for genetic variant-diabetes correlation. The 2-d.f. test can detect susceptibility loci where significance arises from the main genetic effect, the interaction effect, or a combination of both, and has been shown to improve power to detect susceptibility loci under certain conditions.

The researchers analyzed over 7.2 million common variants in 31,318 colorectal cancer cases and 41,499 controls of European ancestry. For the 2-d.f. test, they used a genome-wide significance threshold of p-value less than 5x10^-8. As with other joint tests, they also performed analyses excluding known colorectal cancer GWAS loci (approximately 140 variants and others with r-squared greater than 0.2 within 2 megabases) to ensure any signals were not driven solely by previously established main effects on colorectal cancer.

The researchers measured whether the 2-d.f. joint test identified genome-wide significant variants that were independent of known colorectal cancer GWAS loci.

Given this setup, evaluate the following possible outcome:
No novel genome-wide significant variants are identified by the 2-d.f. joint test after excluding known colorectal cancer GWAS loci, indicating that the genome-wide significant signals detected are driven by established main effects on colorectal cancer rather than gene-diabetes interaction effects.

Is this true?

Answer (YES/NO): NO